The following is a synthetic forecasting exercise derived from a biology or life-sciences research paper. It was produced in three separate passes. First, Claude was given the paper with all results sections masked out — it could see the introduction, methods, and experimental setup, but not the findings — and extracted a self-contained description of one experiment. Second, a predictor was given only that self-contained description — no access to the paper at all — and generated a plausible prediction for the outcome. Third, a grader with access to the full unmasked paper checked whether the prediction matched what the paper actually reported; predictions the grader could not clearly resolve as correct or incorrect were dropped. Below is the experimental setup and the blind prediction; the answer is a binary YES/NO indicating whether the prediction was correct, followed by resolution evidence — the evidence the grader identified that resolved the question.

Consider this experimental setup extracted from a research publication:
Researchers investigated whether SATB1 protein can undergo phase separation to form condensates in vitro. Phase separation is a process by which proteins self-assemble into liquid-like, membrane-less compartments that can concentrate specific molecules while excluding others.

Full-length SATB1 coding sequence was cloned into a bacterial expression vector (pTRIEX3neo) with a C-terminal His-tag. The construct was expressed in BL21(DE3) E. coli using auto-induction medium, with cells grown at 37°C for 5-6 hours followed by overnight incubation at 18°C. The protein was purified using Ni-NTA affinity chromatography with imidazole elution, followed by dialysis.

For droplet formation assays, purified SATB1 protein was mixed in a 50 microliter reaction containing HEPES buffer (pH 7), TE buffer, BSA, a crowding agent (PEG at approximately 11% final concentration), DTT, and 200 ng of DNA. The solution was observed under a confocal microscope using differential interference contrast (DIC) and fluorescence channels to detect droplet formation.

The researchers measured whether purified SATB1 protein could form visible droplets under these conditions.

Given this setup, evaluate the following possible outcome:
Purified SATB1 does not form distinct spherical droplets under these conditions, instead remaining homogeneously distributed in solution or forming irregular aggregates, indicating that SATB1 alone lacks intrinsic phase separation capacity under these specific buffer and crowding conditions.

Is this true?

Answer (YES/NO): NO